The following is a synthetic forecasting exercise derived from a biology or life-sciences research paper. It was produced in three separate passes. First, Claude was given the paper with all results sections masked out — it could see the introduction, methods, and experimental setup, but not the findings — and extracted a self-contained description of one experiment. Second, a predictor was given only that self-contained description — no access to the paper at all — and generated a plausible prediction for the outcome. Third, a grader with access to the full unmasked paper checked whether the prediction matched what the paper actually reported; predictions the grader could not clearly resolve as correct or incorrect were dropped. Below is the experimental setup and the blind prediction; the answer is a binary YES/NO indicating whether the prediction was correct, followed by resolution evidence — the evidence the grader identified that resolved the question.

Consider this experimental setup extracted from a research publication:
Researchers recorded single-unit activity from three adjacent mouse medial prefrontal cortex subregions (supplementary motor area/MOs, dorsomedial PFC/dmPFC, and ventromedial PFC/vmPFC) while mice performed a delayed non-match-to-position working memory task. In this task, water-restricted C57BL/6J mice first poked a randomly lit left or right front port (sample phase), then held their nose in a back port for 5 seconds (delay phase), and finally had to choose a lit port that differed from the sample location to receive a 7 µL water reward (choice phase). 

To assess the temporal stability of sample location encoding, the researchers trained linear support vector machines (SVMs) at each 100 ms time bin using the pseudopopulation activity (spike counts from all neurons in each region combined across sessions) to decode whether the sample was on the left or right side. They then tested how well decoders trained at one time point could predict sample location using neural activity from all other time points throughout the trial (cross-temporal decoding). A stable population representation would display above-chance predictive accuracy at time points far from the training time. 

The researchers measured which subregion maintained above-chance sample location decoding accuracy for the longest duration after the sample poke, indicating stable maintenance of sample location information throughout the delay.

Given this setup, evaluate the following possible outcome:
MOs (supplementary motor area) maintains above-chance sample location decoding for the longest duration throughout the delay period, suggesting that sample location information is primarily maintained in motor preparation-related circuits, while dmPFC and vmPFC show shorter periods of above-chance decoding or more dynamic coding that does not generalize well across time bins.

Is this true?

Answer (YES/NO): NO